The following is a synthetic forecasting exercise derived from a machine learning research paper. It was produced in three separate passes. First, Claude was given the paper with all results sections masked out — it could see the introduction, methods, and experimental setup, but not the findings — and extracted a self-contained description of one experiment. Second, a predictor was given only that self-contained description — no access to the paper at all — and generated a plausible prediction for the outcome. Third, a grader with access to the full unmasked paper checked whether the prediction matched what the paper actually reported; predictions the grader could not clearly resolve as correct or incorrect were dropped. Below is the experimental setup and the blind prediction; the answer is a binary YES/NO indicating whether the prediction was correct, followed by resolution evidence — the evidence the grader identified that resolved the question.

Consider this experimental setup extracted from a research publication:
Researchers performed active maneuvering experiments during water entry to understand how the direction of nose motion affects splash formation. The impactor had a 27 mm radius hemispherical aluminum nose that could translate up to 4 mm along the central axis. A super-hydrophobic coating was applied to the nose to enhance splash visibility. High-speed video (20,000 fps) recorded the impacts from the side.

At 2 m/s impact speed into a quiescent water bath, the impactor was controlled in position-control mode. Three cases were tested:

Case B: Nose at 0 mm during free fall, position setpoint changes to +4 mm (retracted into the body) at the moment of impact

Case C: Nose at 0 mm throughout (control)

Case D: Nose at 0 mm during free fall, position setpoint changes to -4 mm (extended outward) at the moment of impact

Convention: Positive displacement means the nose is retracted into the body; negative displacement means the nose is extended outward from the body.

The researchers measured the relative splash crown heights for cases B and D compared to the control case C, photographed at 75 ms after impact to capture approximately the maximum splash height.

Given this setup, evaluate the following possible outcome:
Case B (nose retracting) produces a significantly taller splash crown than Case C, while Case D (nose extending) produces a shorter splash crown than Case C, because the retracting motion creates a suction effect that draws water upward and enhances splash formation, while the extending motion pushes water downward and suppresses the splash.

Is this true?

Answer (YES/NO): NO